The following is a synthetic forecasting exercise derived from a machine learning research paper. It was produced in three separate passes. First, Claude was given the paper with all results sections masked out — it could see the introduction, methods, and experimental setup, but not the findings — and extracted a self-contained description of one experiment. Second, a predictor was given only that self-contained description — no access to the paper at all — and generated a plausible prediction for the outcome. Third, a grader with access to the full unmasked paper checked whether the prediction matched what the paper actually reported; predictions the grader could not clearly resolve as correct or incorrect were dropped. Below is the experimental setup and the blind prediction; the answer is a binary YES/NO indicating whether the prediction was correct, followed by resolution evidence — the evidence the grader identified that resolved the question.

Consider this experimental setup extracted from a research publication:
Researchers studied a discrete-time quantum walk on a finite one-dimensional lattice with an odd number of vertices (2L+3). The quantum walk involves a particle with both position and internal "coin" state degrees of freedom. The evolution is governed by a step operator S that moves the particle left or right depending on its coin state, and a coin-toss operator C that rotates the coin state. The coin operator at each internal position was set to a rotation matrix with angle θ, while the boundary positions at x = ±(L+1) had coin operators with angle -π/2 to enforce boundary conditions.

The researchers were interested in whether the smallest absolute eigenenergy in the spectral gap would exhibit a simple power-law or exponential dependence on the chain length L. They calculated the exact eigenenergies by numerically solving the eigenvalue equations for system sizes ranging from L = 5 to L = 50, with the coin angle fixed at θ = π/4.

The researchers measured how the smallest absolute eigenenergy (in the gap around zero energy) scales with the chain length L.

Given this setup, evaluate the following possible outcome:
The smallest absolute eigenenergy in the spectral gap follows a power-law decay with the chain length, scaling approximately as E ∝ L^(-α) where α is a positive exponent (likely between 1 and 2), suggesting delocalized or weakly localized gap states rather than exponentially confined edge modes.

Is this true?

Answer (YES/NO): NO